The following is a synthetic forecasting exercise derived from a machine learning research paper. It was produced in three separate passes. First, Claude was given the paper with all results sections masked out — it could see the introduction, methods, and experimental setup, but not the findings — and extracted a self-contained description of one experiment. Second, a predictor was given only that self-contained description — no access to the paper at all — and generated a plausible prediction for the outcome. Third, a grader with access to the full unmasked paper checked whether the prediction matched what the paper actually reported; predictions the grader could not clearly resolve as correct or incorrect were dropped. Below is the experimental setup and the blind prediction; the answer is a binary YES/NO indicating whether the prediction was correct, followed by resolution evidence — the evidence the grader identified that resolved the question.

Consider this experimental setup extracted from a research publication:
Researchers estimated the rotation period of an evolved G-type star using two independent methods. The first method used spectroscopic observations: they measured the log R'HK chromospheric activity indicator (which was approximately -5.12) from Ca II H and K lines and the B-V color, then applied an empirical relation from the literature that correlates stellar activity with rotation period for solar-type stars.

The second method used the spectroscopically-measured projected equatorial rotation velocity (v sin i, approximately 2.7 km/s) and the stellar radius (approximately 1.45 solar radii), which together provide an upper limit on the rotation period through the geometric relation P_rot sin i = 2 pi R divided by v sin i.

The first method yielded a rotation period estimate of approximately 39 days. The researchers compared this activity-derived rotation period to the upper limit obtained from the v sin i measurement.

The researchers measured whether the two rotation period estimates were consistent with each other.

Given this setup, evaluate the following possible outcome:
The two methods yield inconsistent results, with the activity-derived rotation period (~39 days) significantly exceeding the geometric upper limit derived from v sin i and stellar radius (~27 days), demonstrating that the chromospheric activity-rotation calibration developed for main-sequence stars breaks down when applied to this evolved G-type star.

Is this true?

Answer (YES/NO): NO